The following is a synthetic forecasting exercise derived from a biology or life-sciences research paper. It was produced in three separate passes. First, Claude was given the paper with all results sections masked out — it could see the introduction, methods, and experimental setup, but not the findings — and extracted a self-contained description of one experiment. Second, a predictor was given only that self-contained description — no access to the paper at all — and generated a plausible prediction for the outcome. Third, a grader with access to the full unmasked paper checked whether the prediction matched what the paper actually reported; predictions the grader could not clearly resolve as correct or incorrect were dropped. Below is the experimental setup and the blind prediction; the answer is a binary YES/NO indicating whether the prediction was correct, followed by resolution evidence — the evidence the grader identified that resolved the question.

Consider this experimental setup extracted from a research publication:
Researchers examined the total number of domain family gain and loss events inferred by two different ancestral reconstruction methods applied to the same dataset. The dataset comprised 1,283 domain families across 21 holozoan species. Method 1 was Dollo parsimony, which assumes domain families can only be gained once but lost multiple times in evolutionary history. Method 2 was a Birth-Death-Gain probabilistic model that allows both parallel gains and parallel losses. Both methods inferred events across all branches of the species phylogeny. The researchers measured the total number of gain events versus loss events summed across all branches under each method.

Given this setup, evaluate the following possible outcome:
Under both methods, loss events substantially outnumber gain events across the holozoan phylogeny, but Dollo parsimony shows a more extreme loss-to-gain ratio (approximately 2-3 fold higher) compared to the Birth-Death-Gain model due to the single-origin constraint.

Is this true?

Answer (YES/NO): NO